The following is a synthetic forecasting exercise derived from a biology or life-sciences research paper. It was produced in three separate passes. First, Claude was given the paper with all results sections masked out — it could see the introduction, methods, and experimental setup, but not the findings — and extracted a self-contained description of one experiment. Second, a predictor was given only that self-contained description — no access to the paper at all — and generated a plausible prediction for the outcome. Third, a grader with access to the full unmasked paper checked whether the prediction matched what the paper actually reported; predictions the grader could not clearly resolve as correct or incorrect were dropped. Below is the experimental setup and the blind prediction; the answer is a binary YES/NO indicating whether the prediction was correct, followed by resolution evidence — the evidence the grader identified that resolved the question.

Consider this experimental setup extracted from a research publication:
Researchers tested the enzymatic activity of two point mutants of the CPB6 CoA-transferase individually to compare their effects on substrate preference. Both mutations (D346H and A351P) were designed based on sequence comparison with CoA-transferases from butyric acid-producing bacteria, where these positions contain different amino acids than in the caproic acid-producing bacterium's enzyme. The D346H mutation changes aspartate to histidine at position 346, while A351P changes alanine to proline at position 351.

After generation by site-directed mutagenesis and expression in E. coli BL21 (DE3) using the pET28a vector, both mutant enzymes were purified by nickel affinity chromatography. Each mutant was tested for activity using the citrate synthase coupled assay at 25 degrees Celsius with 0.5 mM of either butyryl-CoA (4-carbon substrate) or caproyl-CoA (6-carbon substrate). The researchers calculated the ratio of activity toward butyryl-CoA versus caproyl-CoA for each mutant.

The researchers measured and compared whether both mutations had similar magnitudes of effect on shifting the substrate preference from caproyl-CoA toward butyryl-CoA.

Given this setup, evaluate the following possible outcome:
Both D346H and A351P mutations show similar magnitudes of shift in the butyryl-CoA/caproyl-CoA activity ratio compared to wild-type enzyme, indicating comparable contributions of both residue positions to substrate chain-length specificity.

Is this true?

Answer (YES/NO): NO